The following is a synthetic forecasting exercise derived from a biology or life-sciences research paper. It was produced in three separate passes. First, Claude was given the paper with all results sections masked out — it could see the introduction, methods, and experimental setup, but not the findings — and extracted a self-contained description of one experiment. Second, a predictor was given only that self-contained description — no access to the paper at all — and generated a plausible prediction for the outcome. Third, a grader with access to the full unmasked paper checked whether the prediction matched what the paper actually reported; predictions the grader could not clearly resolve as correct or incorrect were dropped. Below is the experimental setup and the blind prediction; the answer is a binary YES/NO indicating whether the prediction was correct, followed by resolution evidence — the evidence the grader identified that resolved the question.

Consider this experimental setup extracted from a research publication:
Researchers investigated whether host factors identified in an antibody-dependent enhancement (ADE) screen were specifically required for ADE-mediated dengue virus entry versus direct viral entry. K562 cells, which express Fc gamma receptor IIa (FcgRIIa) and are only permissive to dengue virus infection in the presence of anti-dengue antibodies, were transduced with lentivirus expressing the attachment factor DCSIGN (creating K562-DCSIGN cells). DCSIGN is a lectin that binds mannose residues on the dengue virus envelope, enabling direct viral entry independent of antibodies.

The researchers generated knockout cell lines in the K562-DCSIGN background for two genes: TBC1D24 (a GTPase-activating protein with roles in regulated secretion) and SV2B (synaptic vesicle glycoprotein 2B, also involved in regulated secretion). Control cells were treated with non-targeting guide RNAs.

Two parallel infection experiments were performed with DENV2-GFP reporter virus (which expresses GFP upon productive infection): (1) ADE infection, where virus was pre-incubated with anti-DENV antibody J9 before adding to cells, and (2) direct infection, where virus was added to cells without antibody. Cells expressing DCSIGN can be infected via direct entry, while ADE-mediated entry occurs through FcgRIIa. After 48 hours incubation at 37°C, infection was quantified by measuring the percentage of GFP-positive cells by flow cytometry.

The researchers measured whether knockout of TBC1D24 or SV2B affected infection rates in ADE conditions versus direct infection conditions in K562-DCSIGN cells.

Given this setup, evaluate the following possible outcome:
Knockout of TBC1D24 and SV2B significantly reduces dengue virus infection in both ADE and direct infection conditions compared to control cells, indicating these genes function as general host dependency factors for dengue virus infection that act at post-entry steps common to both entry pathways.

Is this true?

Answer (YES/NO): NO